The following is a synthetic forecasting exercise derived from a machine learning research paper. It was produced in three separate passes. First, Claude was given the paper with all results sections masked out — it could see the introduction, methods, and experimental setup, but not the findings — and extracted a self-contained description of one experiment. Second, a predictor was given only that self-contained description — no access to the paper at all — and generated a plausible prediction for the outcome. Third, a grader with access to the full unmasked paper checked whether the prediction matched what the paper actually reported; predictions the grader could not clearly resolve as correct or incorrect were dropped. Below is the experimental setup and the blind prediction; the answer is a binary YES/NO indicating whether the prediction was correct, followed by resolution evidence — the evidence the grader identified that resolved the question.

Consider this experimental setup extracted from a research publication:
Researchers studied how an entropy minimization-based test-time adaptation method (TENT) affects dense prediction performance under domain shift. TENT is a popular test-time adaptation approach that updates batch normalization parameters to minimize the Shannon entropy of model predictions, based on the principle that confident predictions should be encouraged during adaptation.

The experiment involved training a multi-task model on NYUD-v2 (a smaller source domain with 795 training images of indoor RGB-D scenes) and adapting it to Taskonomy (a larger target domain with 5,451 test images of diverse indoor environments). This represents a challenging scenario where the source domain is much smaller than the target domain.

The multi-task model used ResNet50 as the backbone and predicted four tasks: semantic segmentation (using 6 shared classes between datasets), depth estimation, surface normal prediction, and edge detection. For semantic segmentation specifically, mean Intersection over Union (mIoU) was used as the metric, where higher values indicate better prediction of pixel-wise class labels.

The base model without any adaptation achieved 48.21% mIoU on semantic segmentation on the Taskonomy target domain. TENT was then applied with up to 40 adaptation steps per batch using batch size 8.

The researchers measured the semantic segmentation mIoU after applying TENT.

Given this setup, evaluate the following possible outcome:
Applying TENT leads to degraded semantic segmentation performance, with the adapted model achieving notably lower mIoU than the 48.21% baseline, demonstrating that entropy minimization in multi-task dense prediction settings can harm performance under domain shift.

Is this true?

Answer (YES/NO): YES